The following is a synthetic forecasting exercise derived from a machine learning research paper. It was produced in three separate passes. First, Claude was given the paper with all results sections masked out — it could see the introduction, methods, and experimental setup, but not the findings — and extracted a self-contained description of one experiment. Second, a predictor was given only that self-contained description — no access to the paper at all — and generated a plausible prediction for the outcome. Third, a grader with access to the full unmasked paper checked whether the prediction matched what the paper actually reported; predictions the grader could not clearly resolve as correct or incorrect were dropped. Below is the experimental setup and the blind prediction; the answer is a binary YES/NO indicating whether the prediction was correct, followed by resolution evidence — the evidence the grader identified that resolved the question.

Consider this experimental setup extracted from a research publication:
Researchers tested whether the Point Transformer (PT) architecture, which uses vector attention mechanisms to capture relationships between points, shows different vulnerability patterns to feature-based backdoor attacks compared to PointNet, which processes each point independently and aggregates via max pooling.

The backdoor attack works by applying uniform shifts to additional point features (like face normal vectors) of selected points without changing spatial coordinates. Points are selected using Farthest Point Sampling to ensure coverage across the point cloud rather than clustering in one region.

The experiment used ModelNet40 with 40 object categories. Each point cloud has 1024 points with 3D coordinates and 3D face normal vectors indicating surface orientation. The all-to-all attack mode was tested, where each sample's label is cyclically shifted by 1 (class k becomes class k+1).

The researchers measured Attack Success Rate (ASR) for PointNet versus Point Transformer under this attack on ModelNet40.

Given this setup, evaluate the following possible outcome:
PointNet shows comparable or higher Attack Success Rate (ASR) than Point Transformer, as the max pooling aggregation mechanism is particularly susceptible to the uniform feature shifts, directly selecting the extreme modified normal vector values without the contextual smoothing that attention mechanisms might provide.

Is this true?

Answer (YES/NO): NO